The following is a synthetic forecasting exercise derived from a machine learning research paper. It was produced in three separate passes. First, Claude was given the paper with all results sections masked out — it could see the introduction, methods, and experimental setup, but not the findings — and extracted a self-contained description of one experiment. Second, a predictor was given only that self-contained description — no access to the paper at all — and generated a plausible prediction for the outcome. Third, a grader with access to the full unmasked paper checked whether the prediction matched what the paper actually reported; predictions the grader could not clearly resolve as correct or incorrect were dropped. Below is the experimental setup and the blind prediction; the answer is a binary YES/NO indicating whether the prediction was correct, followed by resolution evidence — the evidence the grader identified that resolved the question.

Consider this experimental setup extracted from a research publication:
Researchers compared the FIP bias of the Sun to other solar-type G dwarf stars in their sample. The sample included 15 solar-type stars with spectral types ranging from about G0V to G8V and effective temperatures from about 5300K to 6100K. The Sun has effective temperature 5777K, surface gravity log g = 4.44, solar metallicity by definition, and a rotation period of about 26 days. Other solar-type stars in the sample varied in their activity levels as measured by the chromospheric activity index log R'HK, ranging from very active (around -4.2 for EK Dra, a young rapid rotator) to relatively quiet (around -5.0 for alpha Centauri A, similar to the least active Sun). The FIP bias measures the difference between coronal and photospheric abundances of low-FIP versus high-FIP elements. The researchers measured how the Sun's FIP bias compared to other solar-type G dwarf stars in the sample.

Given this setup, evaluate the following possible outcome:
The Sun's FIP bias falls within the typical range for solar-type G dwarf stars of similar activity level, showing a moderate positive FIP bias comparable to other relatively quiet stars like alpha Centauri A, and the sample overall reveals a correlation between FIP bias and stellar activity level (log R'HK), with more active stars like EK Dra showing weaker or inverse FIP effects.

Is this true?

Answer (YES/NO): NO